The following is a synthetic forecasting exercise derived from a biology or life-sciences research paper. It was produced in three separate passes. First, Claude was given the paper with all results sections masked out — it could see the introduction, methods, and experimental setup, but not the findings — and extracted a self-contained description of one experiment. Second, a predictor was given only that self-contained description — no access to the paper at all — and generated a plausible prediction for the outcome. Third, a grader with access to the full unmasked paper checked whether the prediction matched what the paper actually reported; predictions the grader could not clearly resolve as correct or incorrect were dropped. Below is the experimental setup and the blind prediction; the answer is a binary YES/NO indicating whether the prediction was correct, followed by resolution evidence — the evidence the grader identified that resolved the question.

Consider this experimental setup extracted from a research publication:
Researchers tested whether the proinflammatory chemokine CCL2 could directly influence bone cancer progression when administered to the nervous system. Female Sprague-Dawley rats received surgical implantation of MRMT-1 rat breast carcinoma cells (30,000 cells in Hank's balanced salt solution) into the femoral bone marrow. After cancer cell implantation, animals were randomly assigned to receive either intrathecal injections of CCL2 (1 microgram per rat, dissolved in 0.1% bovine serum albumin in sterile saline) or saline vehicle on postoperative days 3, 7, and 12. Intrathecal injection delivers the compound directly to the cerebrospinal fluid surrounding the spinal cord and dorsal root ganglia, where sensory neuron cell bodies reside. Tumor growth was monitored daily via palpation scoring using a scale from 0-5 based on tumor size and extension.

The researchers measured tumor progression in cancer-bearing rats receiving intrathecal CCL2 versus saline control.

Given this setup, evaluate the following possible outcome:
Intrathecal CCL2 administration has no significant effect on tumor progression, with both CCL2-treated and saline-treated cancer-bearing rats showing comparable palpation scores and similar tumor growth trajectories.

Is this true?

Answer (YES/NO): NO